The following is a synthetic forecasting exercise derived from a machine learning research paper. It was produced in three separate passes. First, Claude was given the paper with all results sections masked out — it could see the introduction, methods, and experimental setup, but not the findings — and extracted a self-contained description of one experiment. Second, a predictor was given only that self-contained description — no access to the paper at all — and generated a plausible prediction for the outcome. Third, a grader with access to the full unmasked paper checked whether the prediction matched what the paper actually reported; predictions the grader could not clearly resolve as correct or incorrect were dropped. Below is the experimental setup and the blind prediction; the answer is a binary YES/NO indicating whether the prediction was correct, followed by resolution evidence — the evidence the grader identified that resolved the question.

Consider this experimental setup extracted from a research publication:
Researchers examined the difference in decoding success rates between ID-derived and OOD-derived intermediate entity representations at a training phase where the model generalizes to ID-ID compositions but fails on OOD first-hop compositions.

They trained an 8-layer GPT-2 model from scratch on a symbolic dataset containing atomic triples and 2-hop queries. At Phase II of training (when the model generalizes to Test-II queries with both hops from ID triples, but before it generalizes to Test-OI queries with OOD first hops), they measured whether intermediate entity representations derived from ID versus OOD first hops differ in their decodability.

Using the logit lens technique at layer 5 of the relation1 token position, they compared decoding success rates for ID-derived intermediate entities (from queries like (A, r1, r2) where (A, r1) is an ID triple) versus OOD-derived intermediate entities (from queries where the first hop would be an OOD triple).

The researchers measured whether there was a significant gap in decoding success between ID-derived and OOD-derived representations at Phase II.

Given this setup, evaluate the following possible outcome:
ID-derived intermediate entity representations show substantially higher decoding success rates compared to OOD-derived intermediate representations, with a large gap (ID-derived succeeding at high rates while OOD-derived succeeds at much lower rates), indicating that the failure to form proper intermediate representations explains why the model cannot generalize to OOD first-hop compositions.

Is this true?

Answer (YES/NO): NO